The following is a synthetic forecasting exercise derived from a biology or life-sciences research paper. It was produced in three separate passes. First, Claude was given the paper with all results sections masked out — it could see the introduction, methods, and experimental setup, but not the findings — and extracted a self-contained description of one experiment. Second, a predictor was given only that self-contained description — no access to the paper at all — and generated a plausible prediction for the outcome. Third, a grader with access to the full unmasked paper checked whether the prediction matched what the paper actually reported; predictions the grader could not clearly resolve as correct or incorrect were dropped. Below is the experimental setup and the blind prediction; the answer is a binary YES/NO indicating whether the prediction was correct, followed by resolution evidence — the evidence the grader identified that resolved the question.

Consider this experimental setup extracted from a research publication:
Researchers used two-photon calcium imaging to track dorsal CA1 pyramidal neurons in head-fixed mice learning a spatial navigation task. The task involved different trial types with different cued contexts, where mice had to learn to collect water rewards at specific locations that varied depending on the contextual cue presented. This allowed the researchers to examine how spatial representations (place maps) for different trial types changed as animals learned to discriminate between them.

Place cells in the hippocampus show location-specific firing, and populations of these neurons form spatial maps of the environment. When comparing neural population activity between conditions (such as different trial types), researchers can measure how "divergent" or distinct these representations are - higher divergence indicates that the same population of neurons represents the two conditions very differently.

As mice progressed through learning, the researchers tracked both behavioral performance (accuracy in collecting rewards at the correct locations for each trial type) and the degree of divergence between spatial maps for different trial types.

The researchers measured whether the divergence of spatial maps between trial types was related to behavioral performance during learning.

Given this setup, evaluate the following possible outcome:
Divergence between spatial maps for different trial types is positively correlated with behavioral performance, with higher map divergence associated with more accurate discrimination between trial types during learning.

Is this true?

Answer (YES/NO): YES